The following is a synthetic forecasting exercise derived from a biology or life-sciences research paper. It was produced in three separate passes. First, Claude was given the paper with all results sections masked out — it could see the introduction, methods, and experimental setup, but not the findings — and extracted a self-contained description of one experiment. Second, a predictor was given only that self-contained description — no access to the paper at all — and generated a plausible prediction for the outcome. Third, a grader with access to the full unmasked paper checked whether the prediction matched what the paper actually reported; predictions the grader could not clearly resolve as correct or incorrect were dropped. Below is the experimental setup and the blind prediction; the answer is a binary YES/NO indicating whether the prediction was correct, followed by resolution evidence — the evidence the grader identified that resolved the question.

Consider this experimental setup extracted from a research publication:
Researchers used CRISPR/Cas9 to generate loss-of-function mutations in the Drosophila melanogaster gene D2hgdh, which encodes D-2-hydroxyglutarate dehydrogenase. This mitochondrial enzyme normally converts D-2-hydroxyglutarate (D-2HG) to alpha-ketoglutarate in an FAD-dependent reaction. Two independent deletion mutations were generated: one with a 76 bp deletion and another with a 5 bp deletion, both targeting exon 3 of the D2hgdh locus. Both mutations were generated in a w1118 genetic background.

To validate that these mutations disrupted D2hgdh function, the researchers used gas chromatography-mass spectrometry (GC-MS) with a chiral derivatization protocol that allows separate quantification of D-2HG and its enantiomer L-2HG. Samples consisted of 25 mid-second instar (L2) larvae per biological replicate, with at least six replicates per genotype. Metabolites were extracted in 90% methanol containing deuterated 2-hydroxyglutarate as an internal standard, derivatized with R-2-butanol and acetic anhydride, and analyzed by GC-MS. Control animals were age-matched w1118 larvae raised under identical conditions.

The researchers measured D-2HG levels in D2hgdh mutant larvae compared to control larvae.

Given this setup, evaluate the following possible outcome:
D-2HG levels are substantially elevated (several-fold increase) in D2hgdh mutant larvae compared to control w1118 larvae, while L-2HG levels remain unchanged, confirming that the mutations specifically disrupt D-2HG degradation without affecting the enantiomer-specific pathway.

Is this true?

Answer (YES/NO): NO